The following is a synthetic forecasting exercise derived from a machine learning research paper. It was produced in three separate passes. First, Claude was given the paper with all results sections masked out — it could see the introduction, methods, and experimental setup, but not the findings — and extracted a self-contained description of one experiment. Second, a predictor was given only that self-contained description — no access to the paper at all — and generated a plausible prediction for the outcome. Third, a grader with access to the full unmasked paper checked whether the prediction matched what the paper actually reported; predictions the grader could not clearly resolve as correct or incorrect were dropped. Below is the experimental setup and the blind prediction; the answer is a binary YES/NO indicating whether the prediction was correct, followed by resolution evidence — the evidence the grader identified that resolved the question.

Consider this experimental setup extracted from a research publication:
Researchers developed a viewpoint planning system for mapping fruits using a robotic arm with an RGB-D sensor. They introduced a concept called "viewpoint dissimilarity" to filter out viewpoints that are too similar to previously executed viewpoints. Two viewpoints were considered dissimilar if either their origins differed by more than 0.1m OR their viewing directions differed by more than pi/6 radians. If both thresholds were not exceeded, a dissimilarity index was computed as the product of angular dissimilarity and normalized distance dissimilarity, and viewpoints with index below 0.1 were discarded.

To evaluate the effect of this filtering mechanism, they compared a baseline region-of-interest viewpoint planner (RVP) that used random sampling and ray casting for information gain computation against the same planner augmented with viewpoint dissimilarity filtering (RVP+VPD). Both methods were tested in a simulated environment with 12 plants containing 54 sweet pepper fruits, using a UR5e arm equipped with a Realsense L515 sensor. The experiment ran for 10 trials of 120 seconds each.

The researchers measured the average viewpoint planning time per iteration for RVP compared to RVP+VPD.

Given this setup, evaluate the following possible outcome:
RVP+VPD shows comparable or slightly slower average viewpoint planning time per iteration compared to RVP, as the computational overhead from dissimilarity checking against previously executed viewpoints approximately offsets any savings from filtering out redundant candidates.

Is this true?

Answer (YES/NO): NO